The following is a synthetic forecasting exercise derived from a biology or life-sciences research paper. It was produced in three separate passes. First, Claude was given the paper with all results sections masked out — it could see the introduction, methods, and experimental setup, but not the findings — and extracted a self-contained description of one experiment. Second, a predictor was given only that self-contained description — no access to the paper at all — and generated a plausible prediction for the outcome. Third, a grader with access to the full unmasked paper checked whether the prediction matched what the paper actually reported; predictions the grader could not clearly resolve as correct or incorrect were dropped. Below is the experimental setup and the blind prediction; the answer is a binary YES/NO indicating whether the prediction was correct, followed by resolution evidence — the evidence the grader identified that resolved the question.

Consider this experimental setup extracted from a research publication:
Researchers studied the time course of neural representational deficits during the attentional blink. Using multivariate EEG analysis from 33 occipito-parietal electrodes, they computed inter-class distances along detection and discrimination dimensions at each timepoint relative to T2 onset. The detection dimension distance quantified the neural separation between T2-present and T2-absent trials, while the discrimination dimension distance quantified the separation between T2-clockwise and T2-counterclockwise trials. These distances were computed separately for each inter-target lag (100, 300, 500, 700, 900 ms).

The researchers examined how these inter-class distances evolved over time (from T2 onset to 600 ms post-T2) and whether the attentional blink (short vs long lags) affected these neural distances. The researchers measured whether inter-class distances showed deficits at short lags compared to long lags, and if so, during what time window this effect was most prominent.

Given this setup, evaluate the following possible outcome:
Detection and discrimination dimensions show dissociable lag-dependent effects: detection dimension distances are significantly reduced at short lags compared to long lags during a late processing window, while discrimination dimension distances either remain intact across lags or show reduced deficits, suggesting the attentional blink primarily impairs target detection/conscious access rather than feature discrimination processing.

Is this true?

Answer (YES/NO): NO